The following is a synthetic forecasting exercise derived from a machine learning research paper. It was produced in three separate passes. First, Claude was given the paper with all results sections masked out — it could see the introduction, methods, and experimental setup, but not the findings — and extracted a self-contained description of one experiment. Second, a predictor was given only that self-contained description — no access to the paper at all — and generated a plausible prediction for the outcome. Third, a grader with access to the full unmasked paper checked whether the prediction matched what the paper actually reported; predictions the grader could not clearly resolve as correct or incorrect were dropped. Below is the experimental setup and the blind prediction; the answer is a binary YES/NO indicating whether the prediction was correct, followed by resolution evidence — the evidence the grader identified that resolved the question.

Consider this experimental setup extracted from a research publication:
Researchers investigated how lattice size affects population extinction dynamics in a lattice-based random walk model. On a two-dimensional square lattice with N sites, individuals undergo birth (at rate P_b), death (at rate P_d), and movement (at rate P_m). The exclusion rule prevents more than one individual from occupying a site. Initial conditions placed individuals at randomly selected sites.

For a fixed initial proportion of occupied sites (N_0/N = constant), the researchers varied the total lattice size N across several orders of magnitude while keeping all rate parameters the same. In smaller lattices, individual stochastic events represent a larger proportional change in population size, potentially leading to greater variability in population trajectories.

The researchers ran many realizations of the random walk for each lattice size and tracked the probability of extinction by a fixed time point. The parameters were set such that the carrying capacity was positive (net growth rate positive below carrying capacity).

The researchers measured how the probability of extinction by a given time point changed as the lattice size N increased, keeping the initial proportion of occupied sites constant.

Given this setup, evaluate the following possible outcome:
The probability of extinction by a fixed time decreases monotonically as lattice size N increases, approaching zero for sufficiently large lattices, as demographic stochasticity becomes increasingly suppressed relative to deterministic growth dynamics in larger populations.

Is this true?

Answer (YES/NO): YES